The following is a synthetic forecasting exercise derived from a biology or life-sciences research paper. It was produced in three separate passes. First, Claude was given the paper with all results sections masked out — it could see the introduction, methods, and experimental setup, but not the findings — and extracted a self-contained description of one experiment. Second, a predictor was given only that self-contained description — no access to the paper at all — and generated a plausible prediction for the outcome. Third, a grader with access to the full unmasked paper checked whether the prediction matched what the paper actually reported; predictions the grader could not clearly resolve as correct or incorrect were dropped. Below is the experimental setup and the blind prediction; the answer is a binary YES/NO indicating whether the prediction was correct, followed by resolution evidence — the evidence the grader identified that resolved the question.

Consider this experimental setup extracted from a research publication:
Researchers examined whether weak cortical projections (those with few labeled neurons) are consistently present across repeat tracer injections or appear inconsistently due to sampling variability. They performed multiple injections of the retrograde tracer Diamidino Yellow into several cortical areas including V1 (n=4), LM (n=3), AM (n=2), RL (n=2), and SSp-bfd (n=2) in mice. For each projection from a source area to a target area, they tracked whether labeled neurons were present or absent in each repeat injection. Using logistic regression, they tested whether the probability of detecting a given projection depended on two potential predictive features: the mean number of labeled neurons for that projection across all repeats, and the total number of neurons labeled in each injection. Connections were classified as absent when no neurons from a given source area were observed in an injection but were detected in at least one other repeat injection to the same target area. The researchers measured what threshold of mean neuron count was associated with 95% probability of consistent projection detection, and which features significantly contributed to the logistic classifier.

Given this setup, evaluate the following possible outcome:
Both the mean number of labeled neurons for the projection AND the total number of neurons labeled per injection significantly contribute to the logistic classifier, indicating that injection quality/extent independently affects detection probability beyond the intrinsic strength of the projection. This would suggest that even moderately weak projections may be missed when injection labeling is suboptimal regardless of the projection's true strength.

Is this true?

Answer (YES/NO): NO